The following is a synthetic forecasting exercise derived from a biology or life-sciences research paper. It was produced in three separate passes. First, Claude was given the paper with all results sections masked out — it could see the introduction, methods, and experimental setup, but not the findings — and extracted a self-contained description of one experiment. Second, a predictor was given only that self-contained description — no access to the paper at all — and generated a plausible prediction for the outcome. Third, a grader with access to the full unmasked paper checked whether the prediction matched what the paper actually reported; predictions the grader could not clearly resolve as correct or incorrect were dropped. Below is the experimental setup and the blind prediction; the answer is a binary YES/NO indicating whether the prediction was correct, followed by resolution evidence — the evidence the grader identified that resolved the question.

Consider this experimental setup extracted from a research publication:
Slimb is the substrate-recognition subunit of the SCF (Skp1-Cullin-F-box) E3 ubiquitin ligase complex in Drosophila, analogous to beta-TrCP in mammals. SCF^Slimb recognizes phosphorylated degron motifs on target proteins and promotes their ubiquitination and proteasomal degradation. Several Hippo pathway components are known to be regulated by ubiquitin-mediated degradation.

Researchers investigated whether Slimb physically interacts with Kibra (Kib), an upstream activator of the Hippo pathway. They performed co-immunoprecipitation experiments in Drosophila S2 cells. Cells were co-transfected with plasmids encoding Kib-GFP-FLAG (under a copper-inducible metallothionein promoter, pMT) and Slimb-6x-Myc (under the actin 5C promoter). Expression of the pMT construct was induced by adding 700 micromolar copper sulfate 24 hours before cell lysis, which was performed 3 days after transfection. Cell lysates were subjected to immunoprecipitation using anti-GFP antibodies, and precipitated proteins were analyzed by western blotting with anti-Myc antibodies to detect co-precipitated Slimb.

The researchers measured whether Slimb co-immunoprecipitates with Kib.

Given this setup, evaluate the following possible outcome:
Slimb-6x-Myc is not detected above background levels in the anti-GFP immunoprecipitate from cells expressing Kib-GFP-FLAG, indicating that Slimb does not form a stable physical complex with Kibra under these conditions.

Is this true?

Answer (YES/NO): NO